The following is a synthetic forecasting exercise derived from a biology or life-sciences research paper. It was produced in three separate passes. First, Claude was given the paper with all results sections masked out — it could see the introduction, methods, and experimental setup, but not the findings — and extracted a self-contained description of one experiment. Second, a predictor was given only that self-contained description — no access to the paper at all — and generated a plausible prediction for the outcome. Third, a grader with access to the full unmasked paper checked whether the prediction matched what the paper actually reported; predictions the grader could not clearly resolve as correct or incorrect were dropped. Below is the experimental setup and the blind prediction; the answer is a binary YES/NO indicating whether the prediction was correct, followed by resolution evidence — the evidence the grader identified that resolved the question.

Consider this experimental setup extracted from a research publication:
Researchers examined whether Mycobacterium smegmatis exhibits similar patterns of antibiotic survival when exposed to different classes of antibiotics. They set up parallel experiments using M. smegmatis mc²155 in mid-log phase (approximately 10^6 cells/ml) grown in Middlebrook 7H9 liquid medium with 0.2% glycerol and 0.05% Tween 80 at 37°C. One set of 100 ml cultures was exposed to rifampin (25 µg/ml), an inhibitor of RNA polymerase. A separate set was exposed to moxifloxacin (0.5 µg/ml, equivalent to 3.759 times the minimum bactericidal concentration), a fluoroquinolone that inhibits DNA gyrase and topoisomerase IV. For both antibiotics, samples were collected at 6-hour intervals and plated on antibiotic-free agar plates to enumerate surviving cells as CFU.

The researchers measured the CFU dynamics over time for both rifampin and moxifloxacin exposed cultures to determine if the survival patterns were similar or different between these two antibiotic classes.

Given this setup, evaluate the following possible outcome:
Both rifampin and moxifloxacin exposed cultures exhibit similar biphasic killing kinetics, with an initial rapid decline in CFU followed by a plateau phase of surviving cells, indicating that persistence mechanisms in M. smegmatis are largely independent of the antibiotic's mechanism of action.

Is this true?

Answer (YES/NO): NO